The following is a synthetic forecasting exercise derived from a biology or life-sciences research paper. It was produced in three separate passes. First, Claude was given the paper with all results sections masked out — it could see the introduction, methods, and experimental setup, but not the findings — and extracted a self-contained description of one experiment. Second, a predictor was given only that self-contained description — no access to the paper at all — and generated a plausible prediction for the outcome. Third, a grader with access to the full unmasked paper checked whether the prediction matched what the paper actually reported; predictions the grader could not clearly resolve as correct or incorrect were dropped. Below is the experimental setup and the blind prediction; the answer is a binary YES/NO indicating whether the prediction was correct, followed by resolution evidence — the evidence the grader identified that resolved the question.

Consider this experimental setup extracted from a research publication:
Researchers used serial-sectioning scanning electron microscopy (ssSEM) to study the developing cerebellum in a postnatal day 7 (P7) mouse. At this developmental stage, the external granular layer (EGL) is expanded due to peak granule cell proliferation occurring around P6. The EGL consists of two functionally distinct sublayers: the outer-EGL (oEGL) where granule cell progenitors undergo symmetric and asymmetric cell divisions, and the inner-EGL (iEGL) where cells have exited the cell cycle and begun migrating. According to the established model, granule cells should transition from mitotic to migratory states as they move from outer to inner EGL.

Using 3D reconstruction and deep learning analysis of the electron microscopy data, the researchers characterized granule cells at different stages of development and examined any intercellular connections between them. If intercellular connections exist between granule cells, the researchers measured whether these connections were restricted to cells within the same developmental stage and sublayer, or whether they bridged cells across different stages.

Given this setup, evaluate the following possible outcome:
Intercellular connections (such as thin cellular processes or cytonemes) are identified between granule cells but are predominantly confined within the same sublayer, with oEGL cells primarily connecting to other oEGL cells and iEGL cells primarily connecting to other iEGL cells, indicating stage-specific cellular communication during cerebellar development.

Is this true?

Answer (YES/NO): YES